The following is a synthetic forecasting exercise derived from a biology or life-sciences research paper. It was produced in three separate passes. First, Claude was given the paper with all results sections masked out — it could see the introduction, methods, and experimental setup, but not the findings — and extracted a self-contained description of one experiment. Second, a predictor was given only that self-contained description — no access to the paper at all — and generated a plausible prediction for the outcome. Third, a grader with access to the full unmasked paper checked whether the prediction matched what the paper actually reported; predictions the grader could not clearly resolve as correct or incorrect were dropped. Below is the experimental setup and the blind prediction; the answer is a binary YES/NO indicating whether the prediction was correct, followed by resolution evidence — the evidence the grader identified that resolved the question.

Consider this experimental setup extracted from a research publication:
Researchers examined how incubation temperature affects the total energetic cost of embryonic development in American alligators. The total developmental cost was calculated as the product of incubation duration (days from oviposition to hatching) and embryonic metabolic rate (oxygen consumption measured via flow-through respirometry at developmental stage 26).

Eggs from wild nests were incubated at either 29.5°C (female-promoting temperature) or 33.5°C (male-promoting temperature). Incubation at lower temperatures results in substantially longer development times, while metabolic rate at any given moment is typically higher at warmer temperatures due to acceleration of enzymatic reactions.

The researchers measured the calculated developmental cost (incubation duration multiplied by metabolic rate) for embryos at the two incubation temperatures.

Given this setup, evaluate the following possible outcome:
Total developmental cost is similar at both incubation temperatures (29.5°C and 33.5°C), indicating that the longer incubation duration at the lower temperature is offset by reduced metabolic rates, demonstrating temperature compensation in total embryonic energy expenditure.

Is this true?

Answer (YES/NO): NO